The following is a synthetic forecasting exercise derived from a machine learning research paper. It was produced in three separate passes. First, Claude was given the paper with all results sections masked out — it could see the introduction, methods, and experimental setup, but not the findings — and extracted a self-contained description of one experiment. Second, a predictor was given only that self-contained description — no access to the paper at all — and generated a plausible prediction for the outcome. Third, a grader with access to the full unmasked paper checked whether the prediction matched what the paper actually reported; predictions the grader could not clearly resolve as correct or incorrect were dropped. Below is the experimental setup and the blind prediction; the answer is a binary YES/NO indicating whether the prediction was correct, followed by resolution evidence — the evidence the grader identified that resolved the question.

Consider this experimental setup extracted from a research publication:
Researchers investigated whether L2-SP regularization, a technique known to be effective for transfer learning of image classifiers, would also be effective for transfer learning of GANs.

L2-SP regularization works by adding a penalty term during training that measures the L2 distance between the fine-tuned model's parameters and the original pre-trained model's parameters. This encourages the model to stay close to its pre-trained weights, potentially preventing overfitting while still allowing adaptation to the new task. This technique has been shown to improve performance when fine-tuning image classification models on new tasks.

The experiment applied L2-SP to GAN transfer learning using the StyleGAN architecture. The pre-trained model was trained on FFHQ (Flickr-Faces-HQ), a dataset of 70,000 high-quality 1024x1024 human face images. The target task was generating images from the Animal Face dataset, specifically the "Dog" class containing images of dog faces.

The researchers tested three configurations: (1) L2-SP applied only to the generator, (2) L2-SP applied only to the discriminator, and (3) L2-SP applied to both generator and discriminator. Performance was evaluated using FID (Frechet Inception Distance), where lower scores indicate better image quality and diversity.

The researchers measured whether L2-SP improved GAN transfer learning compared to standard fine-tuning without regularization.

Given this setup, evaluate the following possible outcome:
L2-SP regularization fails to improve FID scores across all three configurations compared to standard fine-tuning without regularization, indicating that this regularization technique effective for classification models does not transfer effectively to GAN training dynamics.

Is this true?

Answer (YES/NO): YES